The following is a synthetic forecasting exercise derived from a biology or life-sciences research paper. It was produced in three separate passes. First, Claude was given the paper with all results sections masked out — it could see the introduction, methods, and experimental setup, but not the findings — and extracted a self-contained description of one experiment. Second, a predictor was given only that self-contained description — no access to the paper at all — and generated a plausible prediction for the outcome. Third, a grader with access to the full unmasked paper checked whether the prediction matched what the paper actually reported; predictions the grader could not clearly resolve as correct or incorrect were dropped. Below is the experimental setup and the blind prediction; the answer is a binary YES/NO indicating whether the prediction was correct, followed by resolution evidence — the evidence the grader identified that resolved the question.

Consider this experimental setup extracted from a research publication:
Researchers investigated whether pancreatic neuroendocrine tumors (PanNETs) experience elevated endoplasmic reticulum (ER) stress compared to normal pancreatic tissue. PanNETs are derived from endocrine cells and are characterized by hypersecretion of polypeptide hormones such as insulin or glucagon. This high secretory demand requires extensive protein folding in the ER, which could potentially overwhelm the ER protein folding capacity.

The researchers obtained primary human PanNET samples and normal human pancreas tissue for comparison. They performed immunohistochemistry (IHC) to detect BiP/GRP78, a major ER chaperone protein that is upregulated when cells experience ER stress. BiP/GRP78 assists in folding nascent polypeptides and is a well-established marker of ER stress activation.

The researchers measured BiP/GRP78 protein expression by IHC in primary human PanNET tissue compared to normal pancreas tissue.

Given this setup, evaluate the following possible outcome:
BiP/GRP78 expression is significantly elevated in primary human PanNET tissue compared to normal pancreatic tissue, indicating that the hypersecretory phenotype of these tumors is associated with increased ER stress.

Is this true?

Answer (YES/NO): YES